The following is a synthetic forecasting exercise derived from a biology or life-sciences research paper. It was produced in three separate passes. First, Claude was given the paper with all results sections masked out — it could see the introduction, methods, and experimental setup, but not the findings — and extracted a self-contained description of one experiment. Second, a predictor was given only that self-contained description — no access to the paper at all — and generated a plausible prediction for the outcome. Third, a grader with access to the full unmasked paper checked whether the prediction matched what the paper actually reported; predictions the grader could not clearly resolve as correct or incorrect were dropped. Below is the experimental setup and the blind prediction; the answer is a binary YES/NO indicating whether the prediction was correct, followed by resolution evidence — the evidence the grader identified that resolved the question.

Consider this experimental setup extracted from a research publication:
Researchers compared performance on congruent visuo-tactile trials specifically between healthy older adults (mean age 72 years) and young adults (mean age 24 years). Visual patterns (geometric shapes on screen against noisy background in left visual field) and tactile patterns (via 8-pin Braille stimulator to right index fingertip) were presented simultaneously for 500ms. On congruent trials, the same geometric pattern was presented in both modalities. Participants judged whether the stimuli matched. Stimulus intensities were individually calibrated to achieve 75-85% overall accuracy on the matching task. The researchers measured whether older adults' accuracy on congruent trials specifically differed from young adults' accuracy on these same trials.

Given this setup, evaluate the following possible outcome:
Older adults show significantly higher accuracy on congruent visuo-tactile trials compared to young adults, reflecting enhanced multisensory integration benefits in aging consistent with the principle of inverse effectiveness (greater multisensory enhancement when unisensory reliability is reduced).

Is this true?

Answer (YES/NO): NO